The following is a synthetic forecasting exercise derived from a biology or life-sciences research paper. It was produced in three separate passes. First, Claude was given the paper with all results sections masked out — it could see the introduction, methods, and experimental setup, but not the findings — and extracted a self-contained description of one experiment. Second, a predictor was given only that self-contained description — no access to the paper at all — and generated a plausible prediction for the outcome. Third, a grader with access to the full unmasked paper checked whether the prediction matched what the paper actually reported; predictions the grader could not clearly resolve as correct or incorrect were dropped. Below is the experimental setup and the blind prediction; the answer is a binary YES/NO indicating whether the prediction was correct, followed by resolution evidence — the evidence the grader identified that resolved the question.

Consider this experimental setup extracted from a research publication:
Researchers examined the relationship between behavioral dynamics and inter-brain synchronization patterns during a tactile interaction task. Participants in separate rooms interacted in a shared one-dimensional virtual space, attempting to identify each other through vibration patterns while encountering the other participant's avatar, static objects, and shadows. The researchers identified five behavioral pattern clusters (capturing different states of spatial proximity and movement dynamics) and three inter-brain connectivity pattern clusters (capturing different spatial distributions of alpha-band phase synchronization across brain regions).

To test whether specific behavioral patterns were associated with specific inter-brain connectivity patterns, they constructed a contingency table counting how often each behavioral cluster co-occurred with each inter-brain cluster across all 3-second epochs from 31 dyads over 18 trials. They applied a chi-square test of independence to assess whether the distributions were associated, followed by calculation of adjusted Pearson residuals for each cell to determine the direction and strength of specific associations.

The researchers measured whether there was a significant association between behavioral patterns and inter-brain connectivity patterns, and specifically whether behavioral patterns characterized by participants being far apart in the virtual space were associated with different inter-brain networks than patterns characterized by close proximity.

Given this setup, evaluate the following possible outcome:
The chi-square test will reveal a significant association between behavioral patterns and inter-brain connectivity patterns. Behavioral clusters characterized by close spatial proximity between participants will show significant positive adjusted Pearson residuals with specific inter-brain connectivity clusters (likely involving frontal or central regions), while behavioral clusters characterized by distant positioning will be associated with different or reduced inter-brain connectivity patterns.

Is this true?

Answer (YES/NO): NO